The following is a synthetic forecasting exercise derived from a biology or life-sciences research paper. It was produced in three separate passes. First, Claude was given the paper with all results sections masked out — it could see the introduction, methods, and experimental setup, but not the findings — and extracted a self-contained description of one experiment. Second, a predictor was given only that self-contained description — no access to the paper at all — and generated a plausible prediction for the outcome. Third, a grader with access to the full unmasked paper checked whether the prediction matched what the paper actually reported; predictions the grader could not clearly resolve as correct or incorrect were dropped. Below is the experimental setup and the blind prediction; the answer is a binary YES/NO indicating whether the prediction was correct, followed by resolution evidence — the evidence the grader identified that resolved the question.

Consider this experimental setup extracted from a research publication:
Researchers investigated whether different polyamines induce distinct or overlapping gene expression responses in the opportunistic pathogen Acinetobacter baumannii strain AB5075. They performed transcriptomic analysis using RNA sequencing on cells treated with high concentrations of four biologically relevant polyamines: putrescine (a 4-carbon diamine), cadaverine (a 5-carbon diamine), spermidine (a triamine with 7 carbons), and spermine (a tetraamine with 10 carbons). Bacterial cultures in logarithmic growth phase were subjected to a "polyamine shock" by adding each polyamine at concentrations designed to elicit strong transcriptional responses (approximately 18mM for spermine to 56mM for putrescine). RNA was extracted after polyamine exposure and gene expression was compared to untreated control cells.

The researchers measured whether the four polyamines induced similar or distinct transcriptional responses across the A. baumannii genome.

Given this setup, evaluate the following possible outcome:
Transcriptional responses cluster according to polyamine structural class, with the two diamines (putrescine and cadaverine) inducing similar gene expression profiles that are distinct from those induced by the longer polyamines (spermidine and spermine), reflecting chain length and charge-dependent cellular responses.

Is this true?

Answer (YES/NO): NO